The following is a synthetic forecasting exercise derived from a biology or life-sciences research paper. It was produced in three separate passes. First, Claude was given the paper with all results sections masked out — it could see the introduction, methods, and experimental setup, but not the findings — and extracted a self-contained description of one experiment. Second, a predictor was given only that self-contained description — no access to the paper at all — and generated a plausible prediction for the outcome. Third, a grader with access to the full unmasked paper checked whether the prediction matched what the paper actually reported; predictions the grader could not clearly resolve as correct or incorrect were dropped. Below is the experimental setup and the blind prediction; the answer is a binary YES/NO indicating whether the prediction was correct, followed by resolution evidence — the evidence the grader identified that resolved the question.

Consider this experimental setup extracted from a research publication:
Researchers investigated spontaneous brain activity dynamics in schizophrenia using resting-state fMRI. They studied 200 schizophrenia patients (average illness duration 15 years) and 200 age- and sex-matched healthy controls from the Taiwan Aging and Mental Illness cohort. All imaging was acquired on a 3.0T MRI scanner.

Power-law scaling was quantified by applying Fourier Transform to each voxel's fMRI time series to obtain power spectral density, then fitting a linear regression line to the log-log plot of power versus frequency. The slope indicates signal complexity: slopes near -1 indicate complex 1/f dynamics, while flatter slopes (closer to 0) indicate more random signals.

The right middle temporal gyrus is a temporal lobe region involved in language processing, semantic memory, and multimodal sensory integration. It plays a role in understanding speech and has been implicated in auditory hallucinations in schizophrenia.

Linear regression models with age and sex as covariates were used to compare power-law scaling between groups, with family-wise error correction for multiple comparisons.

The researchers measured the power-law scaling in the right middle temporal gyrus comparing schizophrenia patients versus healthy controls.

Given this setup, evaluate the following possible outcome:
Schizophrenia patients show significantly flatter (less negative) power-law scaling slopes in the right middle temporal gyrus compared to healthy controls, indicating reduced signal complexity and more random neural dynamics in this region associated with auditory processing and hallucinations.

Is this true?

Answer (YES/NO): YES